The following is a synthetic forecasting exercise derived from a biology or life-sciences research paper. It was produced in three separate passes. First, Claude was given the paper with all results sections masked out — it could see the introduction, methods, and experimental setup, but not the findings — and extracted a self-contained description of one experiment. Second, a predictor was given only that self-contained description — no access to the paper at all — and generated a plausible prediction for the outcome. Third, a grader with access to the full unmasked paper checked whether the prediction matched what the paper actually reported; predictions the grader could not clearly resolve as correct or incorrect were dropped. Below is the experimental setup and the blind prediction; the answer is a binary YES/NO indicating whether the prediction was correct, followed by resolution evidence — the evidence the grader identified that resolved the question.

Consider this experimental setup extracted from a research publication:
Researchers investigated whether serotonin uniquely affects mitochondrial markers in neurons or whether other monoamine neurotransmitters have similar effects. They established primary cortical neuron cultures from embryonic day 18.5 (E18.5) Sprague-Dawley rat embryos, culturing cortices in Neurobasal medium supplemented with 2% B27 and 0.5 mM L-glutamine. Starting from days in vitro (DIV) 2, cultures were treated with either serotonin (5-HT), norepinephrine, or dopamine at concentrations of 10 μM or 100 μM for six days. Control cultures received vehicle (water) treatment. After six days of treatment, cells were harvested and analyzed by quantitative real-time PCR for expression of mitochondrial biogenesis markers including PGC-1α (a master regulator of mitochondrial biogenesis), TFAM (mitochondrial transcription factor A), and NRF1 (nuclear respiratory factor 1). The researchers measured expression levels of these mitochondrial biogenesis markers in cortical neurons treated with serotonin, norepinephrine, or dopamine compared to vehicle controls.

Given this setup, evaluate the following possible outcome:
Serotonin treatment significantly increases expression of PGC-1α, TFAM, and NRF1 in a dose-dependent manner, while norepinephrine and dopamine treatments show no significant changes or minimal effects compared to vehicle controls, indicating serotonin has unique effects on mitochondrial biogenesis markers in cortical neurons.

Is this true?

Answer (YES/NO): YES